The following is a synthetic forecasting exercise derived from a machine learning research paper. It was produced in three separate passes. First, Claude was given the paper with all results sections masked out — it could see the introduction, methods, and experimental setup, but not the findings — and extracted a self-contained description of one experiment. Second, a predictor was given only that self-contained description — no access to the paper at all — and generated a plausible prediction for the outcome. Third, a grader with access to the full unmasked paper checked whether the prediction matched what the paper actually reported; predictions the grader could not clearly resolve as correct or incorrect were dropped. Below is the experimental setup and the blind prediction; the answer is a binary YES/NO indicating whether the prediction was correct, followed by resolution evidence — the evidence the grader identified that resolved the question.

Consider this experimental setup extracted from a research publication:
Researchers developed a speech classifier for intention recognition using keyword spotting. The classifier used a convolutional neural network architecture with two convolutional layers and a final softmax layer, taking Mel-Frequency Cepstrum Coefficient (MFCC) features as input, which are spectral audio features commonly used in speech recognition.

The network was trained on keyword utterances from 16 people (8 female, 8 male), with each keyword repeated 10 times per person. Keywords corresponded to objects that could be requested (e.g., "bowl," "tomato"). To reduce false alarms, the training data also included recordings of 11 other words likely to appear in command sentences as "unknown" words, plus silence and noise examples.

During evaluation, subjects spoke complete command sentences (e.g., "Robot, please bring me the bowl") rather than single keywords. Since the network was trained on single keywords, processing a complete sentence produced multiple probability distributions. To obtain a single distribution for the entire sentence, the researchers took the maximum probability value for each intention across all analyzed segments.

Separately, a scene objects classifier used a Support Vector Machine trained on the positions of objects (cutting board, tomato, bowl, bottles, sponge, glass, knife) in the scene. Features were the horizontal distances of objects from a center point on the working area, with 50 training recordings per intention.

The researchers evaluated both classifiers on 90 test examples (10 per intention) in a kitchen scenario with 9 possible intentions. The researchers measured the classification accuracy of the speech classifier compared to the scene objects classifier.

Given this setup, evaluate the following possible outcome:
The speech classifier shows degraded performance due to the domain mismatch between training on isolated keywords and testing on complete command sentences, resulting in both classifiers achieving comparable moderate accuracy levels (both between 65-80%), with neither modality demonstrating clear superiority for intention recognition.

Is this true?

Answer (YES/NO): NO